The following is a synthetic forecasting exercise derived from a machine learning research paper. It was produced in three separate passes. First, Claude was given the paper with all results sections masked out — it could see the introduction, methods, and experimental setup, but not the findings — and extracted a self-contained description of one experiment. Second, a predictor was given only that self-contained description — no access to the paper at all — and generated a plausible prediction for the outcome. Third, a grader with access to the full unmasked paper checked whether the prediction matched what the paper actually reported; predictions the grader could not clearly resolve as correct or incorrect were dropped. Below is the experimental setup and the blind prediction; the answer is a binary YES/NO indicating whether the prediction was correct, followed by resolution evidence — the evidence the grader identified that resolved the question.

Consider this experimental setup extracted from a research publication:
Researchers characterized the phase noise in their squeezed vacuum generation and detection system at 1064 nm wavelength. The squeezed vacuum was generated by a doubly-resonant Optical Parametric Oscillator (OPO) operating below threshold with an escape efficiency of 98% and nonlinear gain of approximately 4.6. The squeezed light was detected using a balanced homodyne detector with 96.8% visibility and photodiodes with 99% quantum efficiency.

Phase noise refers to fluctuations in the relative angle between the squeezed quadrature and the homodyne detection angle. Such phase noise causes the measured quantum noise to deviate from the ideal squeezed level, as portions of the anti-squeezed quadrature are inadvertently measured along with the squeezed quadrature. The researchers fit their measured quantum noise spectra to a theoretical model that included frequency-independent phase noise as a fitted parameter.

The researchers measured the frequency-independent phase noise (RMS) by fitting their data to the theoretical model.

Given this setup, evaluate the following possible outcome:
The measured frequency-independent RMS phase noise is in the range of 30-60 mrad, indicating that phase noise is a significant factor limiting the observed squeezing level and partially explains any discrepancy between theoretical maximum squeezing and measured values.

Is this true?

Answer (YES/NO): NO